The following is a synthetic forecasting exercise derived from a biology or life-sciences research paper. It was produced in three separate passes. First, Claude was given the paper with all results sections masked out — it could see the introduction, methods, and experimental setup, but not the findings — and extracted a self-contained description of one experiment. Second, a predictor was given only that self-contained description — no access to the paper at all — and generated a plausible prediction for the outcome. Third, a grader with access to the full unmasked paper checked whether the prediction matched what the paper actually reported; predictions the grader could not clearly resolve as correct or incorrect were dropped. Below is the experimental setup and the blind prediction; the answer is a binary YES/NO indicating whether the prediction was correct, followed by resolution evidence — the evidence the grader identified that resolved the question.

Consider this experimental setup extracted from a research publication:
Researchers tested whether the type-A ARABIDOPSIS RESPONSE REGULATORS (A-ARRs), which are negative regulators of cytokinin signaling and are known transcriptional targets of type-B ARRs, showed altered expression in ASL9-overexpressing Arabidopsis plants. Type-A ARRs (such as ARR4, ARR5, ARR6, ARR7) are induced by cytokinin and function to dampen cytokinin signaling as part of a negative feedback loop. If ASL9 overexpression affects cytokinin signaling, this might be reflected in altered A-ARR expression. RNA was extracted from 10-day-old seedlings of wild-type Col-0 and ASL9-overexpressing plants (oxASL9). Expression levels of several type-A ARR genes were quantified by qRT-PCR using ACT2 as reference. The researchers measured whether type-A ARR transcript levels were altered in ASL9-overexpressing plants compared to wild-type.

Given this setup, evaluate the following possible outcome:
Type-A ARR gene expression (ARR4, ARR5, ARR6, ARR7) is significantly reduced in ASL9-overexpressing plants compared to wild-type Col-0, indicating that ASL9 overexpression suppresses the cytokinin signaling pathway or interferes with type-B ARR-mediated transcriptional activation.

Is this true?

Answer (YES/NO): NO